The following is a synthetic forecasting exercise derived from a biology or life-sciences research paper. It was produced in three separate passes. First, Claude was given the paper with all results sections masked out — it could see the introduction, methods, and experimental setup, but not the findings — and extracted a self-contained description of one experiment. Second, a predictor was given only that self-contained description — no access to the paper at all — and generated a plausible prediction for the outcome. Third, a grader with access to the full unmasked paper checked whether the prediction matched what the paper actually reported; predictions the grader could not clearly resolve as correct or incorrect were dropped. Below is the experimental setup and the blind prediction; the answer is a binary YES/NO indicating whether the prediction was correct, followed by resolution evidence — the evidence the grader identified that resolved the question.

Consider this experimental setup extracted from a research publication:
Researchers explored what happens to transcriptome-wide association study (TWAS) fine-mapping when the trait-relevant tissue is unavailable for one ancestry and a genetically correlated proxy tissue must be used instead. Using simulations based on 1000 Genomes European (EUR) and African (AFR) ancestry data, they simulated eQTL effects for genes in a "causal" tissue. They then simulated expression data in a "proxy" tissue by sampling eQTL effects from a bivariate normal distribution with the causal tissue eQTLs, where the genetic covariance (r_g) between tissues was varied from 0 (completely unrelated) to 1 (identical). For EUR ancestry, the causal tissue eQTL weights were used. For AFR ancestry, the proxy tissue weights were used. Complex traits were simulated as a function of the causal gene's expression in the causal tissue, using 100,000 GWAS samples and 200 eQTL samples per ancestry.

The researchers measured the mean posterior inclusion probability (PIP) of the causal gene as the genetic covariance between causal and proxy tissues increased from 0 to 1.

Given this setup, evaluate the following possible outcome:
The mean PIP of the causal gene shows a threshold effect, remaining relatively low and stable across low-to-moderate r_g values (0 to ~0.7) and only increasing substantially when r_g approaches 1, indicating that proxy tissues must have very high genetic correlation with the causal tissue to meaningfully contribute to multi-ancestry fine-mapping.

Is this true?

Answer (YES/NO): NO